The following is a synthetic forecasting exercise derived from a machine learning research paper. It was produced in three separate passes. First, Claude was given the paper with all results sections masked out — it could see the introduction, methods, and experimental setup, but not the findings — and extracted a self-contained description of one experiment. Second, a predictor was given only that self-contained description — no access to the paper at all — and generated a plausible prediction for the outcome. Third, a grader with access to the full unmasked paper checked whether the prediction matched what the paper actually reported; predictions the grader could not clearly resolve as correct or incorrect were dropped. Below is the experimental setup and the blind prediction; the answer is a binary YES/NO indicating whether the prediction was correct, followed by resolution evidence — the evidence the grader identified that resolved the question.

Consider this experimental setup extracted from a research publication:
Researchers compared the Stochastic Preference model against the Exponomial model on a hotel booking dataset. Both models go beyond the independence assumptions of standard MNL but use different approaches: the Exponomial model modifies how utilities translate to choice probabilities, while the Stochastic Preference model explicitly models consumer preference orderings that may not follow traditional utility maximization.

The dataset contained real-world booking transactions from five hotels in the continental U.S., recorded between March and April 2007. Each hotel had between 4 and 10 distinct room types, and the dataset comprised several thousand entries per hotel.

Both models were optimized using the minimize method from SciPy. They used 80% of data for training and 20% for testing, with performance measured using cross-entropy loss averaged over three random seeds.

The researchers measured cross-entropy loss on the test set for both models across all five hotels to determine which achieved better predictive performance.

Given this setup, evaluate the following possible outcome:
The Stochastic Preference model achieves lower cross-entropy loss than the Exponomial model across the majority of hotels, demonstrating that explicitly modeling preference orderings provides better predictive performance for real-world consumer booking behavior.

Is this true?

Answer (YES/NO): YES